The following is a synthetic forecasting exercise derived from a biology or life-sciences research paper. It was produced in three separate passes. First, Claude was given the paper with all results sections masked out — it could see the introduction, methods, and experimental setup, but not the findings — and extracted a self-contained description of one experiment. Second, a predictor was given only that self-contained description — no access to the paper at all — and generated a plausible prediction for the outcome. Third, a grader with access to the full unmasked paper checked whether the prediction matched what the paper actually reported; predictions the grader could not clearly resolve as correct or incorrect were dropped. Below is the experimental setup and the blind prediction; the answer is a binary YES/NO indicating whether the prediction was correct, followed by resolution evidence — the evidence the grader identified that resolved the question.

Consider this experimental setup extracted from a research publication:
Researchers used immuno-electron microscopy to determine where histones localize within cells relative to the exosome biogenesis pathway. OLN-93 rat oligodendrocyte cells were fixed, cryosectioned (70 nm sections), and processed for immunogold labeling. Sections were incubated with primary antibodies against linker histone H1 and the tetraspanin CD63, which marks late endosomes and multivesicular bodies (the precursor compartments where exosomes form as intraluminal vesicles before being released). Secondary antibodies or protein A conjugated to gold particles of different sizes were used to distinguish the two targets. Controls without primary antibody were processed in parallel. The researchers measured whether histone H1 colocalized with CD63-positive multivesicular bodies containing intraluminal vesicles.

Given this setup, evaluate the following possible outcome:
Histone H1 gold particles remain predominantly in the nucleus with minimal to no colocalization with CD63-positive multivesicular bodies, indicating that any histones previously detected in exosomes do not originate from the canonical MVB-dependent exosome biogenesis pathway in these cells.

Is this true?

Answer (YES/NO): NO